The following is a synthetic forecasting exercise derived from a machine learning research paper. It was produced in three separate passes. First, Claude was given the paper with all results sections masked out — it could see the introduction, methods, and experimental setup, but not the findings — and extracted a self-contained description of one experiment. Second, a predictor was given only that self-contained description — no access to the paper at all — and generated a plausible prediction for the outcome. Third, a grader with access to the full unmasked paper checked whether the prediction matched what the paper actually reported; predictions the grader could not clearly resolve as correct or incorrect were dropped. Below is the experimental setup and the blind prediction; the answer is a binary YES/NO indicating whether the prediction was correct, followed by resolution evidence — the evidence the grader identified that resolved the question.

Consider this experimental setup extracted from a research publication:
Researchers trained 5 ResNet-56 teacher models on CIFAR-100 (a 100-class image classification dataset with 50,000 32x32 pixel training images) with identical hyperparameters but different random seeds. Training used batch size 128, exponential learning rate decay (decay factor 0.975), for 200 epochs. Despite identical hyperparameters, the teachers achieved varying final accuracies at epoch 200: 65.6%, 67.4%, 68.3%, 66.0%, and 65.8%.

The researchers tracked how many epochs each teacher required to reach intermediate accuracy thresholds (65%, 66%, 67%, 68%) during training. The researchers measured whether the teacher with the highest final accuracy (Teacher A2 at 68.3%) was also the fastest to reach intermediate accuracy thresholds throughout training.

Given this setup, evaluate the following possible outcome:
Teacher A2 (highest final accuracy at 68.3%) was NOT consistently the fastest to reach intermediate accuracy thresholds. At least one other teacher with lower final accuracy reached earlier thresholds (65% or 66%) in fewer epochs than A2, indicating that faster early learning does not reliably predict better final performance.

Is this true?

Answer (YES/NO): NO